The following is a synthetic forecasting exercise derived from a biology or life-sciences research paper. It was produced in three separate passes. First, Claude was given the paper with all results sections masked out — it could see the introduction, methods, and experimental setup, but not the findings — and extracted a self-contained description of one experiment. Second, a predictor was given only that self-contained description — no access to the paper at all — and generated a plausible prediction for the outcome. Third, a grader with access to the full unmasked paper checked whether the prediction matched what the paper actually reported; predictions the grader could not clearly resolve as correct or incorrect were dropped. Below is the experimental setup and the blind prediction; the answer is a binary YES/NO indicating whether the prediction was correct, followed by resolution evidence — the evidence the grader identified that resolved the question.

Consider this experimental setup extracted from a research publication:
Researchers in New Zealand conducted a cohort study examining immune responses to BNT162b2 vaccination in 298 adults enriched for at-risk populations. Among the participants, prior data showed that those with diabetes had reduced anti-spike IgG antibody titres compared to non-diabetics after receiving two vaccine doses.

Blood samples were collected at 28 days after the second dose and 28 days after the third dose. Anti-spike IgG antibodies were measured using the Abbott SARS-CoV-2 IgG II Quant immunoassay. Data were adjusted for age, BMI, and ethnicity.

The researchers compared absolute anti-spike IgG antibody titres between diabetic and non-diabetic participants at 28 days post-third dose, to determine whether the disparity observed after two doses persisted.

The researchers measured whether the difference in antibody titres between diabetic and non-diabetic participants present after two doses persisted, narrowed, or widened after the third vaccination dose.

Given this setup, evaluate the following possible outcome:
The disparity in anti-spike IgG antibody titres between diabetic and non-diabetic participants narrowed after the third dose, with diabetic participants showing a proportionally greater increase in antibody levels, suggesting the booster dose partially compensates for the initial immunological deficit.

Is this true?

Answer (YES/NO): NO